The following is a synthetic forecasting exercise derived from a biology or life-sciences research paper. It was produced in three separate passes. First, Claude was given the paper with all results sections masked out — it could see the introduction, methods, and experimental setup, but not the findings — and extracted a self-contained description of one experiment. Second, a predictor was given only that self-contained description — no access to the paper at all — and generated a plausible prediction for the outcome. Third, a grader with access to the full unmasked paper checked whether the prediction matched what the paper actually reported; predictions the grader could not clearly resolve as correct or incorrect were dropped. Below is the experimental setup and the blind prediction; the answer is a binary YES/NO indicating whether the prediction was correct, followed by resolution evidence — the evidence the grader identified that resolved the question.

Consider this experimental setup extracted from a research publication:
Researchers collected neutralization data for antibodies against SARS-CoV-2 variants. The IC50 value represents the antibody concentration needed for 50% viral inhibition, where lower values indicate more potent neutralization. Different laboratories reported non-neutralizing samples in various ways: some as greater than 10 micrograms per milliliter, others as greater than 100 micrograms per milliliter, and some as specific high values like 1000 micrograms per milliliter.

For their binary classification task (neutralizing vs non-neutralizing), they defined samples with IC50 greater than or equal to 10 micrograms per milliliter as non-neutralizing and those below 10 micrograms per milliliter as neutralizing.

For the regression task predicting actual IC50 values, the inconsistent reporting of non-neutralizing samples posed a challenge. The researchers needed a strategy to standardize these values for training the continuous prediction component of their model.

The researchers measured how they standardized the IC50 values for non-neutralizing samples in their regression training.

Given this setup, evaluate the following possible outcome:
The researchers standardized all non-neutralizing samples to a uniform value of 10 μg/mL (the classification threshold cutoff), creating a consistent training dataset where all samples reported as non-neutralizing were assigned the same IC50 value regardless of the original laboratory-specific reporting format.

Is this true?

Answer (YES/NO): YES